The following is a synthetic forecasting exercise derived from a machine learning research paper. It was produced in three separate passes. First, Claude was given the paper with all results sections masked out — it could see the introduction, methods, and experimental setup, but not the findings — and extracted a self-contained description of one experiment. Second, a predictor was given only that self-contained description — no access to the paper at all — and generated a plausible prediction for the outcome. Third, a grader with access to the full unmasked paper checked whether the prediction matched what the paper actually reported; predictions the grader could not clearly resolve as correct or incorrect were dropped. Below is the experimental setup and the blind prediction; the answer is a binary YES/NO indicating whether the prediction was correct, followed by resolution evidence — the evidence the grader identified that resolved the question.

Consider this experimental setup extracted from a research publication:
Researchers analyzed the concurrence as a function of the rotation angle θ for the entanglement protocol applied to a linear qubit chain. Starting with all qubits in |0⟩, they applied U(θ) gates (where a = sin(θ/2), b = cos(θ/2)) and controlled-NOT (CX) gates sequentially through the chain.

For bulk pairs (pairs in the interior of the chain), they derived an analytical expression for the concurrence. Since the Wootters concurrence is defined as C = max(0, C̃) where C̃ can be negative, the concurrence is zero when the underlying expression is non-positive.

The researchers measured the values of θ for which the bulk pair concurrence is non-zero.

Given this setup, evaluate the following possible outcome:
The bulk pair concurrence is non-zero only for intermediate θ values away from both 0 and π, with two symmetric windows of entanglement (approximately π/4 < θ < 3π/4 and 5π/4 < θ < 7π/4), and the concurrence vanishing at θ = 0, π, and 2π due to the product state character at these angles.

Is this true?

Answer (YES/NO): NO